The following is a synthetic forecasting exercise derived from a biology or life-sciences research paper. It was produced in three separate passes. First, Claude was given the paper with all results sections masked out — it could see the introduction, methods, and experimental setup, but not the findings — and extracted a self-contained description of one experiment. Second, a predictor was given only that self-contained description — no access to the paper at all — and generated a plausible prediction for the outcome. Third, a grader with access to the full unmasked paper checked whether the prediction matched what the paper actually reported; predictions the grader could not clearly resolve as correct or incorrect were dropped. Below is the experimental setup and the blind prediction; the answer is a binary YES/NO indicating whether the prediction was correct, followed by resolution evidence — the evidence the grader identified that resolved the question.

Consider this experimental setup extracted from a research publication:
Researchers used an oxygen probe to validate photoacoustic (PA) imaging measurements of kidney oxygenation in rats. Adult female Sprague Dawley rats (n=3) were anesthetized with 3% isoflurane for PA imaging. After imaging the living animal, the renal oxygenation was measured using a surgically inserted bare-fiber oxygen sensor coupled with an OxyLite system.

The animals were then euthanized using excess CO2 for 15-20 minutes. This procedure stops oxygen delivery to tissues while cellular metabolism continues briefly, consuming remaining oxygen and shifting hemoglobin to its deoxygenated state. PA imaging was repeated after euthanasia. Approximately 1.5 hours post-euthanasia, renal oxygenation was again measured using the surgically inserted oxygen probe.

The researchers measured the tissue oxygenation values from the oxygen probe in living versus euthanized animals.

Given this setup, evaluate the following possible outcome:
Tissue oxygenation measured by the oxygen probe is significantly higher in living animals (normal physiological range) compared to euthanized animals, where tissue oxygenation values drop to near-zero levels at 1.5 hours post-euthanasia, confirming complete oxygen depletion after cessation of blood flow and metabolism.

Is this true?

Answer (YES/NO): YES